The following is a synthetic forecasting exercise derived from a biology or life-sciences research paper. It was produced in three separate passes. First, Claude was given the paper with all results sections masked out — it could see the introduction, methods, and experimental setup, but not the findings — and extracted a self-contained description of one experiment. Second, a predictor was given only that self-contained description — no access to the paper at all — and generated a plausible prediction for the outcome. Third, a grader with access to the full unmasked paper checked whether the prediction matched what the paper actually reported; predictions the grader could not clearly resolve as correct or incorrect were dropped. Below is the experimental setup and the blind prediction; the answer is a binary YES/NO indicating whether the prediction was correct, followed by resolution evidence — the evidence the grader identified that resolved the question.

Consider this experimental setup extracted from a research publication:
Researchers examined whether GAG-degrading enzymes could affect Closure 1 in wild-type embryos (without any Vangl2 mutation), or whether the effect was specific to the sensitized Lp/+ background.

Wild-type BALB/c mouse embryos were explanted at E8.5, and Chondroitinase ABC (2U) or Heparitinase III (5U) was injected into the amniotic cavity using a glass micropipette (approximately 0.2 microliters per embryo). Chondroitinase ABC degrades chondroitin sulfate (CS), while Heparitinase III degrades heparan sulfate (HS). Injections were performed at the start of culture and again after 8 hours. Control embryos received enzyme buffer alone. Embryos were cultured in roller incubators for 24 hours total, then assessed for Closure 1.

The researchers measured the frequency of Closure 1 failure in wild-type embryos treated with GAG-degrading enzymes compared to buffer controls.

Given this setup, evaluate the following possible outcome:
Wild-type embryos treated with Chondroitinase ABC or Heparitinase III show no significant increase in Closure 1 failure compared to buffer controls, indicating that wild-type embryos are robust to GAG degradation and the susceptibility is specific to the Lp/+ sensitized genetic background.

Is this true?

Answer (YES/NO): YES